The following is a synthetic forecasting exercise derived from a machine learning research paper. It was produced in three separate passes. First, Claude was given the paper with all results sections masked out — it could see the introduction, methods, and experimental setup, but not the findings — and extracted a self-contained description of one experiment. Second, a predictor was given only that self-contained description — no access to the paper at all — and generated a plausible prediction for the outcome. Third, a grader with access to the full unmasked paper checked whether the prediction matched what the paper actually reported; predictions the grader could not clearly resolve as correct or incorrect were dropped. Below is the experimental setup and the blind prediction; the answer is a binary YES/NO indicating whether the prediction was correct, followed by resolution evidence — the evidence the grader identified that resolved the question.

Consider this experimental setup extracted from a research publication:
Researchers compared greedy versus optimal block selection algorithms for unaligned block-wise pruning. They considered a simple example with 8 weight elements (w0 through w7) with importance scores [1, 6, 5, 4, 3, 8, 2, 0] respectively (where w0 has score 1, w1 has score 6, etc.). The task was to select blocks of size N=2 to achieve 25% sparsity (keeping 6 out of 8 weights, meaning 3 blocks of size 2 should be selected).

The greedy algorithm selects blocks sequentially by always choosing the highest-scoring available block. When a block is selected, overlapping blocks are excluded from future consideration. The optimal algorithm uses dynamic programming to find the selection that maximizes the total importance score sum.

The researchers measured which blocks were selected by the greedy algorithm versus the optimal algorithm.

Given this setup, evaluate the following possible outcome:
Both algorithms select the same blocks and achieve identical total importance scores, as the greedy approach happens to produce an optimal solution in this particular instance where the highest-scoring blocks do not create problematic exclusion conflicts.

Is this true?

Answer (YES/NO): NO